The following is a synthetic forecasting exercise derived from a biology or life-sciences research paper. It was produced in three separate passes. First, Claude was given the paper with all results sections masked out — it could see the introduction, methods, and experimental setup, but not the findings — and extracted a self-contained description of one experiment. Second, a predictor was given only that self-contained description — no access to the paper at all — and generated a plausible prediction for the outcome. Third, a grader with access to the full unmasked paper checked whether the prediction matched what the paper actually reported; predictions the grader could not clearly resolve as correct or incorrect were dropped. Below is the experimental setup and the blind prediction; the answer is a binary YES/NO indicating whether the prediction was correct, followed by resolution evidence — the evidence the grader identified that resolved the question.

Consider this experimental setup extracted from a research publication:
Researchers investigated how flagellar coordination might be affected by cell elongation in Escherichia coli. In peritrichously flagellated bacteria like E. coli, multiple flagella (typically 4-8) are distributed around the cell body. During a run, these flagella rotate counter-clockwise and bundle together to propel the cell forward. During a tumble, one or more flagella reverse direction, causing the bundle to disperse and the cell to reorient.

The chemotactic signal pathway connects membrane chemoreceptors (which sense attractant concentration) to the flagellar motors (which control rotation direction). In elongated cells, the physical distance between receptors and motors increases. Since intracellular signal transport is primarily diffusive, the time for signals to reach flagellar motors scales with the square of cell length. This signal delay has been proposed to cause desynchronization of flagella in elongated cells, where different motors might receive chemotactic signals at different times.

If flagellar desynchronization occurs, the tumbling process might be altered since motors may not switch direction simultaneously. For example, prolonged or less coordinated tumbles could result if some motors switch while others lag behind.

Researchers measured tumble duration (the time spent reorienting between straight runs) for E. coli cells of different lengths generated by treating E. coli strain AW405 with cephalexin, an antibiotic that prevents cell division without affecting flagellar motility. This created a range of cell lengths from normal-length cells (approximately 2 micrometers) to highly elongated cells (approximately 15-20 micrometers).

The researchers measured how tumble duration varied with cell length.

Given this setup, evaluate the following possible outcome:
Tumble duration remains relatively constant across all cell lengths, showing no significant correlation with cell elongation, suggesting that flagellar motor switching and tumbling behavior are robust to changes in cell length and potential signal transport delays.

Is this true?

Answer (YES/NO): NO